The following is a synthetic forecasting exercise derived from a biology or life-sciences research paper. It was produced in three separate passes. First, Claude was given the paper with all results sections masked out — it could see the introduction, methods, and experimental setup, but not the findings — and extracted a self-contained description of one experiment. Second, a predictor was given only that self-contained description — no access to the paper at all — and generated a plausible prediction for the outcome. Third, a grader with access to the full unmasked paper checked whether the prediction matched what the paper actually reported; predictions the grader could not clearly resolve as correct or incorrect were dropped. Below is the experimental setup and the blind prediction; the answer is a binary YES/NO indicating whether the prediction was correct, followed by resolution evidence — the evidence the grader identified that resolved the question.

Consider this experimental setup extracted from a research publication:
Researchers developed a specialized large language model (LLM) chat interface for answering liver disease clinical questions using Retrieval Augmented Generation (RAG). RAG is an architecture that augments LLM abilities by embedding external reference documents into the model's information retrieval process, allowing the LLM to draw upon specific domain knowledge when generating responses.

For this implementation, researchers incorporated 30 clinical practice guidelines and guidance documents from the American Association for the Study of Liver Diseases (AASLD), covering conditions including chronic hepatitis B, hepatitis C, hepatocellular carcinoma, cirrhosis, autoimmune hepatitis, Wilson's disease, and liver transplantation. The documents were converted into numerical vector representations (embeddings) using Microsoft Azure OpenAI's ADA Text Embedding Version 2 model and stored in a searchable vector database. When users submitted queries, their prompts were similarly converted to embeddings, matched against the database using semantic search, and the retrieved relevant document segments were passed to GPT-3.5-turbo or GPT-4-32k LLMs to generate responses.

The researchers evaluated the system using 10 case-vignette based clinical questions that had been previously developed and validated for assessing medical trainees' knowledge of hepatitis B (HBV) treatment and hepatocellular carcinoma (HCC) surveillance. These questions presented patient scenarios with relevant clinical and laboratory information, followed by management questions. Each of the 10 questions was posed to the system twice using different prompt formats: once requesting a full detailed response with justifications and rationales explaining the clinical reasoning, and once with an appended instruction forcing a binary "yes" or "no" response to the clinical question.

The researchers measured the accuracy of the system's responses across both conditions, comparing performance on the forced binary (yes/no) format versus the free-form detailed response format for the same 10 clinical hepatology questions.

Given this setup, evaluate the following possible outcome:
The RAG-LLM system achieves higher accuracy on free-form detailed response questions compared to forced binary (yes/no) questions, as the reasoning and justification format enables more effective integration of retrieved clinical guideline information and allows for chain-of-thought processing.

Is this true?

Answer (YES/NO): NO